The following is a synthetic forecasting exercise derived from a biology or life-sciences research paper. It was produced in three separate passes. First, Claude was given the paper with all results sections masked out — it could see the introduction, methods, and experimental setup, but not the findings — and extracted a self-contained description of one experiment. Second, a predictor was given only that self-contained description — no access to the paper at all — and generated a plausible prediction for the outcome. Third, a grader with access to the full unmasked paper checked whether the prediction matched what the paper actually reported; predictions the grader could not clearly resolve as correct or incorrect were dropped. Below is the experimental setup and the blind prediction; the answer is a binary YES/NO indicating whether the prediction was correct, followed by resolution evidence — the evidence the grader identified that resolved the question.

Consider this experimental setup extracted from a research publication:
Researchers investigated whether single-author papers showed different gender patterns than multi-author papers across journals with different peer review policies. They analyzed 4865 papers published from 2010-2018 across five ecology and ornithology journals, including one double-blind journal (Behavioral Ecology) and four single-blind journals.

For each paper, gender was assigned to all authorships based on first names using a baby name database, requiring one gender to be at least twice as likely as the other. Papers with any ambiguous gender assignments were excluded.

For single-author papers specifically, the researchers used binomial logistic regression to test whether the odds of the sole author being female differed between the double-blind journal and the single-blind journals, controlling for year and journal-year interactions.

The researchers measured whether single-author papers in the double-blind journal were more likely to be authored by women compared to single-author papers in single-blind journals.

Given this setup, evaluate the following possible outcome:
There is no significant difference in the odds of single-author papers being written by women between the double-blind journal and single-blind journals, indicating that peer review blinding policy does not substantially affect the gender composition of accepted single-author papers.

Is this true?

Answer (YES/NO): NO